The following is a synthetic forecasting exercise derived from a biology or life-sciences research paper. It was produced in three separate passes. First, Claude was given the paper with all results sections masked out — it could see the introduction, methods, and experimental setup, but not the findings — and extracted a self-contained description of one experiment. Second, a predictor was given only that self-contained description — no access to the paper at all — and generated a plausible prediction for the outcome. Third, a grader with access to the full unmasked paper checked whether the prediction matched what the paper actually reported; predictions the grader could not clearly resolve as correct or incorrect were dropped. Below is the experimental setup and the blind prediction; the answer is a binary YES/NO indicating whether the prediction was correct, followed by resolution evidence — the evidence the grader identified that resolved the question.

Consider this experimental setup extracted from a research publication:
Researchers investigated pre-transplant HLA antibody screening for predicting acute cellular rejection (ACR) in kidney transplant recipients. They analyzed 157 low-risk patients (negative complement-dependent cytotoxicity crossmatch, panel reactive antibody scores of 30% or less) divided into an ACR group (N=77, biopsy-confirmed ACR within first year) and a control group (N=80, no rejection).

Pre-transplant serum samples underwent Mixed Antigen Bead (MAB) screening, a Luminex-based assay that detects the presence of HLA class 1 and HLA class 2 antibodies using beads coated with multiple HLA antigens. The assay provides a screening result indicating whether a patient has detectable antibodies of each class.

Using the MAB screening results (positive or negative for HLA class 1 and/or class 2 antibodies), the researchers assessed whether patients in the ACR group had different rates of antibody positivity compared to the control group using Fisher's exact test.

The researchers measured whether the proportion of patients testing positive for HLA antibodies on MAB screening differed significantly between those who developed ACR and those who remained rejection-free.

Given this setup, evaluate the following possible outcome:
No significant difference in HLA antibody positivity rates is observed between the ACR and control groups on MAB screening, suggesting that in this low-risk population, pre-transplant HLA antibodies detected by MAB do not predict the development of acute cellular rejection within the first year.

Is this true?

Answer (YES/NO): YES